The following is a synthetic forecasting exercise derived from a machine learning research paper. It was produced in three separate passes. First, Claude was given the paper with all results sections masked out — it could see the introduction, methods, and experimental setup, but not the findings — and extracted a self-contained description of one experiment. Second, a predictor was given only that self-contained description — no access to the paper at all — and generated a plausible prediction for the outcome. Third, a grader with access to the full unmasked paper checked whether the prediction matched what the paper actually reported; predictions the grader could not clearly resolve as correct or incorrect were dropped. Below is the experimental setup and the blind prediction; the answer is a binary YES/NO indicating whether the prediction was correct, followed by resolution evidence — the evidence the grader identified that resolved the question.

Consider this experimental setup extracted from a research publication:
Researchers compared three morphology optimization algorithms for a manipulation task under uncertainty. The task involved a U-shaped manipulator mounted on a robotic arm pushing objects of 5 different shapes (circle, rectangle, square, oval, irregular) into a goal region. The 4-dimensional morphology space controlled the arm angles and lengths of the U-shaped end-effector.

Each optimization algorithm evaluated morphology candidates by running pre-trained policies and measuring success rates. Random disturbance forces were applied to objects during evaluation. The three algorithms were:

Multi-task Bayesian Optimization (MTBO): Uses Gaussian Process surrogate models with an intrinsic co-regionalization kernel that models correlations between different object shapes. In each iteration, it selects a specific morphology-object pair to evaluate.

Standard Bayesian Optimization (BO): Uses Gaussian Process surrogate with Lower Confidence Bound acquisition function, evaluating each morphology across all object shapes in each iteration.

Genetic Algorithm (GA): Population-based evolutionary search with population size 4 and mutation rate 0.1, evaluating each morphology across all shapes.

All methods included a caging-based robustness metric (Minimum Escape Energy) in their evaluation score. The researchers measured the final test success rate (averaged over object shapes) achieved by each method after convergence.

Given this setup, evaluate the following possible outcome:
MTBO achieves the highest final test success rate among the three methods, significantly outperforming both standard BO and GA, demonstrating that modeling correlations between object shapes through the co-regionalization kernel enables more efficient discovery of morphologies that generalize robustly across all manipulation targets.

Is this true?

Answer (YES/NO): NO